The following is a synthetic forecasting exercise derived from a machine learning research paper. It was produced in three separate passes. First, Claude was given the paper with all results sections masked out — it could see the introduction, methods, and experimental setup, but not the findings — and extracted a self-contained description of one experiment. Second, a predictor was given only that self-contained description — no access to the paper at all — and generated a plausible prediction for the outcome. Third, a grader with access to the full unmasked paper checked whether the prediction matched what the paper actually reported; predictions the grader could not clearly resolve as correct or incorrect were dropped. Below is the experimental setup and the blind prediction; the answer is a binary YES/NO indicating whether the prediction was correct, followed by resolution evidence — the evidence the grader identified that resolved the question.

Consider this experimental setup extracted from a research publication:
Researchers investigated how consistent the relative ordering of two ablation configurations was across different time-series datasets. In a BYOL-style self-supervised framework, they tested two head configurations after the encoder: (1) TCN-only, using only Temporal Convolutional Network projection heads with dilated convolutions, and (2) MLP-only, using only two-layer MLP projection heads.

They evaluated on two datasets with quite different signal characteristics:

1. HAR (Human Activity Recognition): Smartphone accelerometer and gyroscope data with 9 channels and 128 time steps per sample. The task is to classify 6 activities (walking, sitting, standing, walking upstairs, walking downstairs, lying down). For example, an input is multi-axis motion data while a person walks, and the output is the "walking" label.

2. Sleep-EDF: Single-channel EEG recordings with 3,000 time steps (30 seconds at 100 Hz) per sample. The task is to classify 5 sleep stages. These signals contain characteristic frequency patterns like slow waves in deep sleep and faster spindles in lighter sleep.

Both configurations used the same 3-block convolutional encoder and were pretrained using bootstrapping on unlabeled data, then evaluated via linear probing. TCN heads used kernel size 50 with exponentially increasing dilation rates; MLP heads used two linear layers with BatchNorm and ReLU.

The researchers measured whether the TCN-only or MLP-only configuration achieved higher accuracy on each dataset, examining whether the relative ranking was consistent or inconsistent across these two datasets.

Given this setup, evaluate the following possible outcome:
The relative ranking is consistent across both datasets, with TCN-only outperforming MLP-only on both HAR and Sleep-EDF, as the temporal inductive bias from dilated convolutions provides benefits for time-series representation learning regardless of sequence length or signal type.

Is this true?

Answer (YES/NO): YES